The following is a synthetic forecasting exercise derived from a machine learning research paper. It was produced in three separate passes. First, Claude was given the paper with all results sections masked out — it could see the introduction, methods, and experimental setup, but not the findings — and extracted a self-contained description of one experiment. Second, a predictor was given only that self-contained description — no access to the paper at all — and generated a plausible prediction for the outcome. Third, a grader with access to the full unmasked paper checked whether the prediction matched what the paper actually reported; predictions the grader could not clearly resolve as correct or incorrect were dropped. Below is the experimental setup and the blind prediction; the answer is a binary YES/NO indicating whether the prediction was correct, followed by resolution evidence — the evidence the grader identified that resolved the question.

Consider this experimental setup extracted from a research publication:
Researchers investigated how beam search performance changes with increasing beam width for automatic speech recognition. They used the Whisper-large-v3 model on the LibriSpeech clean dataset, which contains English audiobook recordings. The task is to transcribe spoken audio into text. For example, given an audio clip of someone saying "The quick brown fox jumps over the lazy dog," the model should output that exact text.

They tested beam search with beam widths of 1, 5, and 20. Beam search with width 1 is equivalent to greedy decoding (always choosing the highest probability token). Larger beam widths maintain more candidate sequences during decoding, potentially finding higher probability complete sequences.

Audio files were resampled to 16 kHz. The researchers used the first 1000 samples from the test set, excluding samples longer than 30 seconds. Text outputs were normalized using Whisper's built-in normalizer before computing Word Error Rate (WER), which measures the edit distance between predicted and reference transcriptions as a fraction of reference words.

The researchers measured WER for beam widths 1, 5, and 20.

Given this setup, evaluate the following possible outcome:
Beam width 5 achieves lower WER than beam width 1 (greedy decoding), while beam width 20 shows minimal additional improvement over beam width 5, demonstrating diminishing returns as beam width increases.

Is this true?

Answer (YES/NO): NO